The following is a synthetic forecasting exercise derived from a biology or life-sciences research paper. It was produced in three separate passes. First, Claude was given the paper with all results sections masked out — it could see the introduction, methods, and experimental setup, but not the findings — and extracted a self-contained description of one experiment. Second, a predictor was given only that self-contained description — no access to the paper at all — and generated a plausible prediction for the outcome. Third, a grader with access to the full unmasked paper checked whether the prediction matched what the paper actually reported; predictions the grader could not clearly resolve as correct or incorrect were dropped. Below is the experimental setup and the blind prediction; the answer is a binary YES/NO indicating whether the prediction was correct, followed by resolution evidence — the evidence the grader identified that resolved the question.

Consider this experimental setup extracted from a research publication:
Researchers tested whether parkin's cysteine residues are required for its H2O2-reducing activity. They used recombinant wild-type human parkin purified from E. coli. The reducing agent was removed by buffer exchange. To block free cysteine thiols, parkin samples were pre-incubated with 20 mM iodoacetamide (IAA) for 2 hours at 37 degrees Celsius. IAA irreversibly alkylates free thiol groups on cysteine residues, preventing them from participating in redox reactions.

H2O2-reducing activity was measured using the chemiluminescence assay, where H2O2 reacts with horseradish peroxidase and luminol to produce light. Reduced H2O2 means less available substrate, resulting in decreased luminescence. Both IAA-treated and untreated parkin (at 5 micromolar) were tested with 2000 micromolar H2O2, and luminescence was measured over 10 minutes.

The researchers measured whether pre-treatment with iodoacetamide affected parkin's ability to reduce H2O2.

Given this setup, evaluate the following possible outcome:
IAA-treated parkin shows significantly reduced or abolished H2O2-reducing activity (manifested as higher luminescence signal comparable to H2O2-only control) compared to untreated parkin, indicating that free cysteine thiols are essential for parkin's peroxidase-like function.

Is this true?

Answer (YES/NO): YES